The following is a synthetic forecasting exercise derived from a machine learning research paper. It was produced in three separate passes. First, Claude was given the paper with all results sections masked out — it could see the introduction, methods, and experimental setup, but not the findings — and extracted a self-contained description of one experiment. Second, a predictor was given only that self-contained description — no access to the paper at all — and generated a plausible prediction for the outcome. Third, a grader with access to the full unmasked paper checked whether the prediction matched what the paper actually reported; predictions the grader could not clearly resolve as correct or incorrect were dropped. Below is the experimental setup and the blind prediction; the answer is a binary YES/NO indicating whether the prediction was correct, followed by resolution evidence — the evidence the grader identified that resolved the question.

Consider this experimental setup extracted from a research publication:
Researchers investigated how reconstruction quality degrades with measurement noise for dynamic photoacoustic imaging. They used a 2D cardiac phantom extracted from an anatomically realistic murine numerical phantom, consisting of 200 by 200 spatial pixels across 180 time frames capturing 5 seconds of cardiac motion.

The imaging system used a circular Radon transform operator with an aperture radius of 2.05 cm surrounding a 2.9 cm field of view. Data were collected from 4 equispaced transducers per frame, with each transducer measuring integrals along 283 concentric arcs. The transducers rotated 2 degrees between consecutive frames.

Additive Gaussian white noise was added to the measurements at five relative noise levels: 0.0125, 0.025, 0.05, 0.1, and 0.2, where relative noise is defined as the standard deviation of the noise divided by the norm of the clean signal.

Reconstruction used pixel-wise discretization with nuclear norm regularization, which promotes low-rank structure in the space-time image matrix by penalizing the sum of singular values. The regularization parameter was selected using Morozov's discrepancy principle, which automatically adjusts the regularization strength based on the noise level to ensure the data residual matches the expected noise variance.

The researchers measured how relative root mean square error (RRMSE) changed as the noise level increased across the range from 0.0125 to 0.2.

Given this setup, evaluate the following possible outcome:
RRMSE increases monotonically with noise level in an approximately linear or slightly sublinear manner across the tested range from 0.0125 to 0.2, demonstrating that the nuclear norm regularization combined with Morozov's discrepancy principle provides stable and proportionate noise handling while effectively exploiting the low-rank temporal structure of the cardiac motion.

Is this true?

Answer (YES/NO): NO